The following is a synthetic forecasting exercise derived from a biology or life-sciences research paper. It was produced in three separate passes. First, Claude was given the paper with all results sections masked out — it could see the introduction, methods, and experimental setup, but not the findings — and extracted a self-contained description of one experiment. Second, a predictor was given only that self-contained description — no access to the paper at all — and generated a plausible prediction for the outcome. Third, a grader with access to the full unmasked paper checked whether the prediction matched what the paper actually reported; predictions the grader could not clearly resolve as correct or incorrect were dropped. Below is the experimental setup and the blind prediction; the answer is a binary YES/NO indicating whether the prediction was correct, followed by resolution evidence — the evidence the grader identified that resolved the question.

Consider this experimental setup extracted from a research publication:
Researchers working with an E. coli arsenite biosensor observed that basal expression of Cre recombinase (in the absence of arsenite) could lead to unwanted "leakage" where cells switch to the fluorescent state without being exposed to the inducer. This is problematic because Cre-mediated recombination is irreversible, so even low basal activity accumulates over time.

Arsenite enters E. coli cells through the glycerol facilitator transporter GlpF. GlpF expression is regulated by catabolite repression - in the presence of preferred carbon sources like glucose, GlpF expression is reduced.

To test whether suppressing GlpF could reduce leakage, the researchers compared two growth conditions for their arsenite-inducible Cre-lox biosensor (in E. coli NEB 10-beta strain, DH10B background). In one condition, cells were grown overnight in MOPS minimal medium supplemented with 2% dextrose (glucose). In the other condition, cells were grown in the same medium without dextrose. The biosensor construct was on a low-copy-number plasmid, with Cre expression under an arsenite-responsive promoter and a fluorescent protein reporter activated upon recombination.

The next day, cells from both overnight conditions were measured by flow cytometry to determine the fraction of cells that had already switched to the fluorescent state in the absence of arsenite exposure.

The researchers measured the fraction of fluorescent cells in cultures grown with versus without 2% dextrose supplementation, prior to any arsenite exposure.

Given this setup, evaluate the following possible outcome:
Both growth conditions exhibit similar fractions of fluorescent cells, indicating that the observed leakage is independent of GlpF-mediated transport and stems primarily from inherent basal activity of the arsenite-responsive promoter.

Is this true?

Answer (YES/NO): NO